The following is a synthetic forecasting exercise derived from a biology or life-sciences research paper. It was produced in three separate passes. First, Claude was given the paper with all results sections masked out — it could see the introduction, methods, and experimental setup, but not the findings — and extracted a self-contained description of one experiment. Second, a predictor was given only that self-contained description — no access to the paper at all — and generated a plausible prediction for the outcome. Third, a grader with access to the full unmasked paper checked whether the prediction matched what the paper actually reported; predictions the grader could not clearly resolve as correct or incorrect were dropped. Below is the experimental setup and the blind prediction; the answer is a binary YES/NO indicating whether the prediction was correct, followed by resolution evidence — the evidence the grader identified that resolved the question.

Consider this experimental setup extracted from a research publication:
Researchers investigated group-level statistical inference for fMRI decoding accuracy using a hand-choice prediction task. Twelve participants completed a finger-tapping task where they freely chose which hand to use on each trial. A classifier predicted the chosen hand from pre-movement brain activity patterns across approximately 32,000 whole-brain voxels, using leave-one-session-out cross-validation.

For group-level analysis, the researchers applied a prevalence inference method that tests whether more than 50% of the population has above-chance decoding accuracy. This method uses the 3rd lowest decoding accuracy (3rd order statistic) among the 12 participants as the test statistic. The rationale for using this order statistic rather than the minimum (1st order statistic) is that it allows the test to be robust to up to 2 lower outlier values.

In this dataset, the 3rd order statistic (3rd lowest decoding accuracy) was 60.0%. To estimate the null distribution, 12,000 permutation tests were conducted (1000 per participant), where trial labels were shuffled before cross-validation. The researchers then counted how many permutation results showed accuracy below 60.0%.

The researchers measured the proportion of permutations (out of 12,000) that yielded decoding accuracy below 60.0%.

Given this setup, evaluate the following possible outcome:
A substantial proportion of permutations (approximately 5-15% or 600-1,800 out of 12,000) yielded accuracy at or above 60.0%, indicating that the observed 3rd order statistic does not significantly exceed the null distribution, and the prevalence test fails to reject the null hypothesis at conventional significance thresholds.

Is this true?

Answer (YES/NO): NO